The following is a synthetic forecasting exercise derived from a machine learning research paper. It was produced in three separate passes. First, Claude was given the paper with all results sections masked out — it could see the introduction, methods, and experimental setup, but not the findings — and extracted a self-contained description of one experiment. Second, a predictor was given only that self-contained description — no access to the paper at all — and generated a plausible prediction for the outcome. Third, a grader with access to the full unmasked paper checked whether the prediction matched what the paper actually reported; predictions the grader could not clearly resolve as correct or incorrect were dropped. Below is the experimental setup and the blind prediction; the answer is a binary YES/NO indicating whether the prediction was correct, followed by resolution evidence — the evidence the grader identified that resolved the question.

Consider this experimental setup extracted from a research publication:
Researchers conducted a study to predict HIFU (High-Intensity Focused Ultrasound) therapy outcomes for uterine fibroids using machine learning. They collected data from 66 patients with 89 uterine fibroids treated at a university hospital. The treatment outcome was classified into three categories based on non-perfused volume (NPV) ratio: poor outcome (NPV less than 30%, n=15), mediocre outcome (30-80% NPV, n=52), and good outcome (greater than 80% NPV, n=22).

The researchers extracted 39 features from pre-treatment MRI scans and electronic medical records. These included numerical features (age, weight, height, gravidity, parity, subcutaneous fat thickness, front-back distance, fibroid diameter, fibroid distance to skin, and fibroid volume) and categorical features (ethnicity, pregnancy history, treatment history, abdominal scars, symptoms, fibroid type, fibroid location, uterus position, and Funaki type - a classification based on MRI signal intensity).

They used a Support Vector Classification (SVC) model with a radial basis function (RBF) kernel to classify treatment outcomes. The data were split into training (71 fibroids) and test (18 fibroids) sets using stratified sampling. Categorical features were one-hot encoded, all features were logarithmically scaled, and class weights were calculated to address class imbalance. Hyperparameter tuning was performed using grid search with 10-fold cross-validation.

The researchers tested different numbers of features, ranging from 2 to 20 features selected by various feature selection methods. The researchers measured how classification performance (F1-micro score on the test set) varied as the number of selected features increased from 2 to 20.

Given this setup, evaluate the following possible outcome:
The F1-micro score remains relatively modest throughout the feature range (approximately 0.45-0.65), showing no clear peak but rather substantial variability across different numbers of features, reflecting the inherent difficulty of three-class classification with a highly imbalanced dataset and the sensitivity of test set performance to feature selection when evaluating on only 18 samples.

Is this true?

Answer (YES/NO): NO